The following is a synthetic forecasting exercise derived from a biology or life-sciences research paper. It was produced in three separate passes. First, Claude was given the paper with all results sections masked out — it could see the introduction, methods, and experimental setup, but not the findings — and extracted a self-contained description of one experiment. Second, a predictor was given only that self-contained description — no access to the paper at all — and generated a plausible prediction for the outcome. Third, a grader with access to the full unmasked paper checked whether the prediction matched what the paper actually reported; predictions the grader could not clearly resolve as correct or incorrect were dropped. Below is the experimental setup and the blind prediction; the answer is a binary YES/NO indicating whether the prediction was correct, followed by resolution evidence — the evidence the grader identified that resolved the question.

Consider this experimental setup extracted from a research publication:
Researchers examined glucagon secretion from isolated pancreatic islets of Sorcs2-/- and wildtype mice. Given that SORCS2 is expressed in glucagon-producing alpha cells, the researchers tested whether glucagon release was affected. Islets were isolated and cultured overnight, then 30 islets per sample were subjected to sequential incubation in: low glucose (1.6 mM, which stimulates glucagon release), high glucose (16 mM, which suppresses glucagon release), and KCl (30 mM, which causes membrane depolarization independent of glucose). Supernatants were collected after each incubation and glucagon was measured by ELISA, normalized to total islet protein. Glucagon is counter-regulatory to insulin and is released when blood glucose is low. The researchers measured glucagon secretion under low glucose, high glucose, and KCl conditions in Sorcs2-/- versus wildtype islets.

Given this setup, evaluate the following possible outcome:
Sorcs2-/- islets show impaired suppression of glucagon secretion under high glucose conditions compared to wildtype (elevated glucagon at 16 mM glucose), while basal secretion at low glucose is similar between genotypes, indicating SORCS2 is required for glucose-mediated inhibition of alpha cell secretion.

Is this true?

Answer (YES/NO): NO